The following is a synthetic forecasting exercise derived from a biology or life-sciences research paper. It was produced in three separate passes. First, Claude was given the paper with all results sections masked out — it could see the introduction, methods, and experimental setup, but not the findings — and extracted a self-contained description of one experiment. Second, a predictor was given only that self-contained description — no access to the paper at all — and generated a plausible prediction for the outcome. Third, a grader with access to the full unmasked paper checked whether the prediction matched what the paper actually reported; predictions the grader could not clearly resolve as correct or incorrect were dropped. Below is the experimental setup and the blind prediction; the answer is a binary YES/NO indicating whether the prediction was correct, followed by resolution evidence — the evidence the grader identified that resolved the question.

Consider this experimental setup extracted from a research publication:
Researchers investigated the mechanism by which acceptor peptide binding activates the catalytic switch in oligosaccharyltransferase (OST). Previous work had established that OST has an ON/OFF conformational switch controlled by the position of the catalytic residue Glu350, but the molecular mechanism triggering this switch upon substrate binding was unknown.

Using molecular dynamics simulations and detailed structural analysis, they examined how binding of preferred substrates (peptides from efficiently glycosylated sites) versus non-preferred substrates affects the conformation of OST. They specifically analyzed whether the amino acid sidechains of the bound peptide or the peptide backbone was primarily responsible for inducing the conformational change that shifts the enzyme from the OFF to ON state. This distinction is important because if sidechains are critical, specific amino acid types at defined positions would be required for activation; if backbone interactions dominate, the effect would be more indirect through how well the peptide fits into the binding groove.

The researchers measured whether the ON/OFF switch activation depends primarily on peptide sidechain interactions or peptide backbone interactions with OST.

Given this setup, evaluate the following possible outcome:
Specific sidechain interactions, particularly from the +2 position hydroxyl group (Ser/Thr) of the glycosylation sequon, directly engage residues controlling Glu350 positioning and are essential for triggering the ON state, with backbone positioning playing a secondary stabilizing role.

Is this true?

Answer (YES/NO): NO